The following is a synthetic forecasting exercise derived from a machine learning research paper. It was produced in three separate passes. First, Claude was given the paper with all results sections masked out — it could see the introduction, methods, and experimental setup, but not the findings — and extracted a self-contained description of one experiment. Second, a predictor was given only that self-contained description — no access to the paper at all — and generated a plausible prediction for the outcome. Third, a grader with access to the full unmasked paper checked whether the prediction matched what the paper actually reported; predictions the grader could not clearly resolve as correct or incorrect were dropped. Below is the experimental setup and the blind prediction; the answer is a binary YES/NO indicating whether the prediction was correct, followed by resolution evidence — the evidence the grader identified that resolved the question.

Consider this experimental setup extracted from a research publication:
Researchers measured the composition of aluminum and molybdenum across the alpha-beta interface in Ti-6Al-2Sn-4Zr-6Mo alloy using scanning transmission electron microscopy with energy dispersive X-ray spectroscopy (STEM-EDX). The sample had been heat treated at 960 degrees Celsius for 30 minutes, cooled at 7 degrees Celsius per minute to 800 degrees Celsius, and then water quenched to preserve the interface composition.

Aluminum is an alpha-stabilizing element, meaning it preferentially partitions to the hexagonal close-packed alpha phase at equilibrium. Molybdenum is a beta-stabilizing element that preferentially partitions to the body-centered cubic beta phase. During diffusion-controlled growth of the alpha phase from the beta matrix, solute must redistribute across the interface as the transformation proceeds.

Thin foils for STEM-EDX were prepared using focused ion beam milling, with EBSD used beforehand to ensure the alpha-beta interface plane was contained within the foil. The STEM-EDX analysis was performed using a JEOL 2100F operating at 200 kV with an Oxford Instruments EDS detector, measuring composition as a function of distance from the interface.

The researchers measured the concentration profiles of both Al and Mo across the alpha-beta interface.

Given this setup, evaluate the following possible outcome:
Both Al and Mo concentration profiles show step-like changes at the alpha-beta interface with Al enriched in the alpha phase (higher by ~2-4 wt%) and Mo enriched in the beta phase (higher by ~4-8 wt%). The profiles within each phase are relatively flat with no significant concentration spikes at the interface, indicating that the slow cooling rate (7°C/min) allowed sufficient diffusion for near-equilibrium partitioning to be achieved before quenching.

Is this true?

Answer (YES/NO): NO